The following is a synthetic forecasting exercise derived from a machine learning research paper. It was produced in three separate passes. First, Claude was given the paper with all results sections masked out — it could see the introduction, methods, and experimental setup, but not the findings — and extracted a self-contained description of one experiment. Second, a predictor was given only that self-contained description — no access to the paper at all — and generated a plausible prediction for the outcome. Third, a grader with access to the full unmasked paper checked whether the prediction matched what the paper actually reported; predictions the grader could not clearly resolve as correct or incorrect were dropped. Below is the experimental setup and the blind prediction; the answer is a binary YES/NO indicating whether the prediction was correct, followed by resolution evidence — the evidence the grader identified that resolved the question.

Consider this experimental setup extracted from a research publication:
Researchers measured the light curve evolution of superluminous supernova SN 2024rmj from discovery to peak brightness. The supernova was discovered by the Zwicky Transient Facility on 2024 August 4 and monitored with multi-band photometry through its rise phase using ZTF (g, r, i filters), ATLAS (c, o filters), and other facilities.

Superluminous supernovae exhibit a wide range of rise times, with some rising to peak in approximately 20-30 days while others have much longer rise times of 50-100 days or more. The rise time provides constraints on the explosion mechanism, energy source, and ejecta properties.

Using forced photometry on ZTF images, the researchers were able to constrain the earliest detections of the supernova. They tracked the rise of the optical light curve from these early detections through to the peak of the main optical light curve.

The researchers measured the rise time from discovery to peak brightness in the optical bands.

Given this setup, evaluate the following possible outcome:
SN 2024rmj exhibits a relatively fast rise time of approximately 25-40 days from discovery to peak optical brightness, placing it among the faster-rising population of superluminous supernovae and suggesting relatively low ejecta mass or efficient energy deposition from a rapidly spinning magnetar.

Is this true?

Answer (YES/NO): NO